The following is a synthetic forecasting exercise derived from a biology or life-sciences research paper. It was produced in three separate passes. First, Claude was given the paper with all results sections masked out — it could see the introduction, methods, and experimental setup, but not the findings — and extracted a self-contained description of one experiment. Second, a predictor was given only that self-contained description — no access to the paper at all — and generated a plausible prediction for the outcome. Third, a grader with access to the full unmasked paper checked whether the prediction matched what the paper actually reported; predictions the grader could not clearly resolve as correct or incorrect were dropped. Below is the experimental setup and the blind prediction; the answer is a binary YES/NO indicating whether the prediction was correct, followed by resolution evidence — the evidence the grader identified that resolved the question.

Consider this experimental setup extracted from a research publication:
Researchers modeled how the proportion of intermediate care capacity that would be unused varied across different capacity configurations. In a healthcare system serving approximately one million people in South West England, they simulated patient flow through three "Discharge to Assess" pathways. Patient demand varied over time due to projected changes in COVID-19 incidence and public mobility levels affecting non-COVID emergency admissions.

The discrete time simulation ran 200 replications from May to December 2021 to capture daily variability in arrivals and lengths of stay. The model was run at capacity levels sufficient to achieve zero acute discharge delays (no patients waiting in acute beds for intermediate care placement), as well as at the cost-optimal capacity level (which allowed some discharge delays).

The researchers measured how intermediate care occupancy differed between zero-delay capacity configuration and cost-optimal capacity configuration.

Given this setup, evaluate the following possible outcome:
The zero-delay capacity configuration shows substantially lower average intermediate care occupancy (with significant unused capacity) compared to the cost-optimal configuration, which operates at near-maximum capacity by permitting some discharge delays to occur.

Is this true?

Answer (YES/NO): NO